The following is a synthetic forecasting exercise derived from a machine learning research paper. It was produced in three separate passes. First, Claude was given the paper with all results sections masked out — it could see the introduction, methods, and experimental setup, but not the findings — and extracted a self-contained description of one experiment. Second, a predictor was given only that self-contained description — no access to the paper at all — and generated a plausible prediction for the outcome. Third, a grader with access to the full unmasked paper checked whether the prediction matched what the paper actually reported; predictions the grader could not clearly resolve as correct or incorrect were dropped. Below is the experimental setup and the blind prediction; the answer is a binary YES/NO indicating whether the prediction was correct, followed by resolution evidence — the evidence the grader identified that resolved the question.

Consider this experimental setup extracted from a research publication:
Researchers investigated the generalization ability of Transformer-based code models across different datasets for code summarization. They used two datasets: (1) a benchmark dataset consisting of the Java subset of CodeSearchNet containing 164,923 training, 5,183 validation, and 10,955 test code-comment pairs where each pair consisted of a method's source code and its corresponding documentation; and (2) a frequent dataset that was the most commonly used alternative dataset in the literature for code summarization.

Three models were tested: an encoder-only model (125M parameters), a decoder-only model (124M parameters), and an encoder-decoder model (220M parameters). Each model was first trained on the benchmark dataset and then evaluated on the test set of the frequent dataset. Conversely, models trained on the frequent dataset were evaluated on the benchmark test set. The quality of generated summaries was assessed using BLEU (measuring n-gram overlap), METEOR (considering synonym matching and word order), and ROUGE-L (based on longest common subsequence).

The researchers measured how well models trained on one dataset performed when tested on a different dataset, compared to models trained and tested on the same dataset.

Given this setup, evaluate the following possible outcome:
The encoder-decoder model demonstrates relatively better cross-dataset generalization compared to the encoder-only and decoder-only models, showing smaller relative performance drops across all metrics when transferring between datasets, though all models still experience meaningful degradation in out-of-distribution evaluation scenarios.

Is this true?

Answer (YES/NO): NO